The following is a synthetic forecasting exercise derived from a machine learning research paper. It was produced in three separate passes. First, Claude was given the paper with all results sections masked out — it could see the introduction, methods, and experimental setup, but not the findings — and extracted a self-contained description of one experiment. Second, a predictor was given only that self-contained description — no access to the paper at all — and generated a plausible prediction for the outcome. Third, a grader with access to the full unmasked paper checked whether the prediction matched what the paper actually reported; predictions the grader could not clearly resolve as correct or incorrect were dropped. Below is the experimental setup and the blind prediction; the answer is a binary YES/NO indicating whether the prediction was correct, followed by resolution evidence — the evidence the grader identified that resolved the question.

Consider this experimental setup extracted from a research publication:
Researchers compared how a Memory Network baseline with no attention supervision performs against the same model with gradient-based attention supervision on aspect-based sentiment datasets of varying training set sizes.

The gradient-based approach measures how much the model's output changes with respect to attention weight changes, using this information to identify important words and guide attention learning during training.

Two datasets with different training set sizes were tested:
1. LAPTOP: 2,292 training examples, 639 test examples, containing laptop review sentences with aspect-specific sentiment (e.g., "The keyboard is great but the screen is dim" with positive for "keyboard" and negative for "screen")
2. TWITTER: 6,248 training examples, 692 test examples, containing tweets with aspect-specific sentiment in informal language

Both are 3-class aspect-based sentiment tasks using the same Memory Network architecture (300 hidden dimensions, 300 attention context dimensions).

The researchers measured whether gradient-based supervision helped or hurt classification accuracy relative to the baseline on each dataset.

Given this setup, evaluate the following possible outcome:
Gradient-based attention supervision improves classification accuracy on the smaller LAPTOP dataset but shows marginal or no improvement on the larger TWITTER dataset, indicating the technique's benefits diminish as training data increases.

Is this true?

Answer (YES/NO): NO